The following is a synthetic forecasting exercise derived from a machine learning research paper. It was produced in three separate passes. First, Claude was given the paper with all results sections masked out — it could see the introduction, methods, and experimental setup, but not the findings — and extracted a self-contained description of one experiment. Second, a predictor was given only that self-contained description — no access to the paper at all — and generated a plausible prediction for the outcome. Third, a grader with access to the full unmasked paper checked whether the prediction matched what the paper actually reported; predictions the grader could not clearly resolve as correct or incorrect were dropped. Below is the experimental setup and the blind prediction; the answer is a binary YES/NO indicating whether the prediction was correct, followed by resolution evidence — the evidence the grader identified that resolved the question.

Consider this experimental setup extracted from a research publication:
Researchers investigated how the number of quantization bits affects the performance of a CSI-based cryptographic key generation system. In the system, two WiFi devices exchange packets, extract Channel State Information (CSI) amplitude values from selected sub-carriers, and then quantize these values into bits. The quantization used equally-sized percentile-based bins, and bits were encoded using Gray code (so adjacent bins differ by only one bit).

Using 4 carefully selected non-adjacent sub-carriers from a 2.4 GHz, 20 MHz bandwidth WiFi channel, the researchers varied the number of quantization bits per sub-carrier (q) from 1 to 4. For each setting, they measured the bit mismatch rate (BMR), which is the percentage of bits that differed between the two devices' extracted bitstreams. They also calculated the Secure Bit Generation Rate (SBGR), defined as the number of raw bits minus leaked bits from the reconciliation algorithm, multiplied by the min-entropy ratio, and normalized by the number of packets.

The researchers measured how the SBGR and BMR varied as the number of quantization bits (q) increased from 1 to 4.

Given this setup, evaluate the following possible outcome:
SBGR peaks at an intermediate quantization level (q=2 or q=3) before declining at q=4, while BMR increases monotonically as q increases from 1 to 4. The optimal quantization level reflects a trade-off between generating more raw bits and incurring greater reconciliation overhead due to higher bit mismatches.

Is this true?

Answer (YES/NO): YES